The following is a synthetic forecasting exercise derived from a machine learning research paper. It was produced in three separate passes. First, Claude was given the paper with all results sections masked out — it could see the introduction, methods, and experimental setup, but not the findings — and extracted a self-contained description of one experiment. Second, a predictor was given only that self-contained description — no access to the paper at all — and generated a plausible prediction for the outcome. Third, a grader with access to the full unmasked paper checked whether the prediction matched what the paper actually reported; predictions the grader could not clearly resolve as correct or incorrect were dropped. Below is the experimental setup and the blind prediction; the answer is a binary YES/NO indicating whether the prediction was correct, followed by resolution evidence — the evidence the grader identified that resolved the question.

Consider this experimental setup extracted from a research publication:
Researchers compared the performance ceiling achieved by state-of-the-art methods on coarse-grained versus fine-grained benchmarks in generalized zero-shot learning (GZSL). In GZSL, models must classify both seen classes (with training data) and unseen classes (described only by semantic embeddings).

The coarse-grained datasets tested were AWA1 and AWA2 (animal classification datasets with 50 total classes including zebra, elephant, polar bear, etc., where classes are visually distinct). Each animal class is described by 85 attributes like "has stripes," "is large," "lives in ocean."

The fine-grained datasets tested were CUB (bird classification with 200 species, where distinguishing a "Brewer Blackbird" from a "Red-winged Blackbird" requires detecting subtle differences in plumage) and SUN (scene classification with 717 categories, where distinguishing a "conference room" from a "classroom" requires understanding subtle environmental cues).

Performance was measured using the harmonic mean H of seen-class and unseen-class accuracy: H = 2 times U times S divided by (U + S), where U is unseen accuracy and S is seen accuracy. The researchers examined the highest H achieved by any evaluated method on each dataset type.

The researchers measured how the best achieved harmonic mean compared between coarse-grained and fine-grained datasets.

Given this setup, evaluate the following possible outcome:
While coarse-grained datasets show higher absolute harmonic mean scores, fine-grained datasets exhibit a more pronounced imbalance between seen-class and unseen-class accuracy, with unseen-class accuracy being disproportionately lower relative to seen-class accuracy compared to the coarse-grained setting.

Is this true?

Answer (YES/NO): NO